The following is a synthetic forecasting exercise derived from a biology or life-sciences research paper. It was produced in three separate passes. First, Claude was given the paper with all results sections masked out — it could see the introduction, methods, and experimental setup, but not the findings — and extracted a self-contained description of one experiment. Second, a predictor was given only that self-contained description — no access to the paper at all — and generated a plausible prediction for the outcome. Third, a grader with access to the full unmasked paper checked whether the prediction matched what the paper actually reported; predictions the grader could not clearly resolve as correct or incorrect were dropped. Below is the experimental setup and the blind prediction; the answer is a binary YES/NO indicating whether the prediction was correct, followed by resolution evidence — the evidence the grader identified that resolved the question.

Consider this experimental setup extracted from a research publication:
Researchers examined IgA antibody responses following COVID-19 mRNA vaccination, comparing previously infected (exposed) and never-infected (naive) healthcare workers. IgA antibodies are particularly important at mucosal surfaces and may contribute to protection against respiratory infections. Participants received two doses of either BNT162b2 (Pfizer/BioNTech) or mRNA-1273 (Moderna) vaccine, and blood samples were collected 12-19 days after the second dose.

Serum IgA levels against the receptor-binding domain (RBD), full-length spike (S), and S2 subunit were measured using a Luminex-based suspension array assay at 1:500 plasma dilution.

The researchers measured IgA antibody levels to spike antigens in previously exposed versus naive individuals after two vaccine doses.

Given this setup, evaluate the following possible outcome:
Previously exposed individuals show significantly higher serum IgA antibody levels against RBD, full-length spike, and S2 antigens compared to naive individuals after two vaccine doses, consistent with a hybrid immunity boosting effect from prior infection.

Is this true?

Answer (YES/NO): YES